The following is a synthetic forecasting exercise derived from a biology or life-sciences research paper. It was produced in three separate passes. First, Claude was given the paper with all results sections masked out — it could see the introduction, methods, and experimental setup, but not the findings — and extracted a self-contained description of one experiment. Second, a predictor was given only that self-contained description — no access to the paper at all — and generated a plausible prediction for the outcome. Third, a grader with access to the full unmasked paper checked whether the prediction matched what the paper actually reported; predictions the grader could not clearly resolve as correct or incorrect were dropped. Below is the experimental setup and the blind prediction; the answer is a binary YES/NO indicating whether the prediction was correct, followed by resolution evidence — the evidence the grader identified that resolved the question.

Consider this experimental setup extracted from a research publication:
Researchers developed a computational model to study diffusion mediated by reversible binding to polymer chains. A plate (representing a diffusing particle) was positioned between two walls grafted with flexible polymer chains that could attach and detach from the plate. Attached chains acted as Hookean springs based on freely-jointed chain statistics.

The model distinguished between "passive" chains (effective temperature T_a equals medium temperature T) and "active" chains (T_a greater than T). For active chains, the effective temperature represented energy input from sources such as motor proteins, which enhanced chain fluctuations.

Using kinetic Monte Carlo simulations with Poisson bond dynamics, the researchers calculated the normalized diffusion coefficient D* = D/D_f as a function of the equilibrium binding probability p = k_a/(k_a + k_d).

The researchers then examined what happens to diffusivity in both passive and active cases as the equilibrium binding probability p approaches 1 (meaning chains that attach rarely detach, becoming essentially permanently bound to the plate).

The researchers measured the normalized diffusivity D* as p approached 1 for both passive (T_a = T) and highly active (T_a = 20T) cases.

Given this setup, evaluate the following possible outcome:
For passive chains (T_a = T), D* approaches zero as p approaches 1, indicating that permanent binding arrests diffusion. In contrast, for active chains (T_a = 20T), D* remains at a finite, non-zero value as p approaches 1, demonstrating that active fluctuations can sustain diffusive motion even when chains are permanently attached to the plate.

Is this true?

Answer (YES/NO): NO